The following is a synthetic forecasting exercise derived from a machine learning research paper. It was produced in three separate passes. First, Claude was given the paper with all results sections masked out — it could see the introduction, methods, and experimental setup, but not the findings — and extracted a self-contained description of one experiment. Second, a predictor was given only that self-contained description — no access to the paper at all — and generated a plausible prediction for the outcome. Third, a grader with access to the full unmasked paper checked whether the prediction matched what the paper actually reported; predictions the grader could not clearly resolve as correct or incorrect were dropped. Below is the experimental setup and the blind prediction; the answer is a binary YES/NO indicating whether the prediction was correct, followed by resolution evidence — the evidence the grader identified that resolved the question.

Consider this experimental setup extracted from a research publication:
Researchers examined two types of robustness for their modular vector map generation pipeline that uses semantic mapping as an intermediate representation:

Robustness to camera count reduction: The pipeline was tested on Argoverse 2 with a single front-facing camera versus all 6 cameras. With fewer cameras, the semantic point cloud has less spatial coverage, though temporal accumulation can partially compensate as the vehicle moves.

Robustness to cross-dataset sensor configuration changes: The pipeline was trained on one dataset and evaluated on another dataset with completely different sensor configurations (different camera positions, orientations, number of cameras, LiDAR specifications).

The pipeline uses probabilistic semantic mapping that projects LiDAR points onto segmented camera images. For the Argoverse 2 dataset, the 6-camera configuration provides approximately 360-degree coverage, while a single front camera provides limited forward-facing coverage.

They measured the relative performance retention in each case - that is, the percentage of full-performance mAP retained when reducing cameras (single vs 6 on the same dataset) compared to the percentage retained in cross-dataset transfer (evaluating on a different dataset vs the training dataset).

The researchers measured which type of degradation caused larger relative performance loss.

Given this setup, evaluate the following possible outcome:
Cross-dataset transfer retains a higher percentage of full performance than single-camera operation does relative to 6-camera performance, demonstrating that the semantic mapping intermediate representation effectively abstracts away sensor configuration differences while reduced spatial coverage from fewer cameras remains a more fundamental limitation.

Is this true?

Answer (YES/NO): NO